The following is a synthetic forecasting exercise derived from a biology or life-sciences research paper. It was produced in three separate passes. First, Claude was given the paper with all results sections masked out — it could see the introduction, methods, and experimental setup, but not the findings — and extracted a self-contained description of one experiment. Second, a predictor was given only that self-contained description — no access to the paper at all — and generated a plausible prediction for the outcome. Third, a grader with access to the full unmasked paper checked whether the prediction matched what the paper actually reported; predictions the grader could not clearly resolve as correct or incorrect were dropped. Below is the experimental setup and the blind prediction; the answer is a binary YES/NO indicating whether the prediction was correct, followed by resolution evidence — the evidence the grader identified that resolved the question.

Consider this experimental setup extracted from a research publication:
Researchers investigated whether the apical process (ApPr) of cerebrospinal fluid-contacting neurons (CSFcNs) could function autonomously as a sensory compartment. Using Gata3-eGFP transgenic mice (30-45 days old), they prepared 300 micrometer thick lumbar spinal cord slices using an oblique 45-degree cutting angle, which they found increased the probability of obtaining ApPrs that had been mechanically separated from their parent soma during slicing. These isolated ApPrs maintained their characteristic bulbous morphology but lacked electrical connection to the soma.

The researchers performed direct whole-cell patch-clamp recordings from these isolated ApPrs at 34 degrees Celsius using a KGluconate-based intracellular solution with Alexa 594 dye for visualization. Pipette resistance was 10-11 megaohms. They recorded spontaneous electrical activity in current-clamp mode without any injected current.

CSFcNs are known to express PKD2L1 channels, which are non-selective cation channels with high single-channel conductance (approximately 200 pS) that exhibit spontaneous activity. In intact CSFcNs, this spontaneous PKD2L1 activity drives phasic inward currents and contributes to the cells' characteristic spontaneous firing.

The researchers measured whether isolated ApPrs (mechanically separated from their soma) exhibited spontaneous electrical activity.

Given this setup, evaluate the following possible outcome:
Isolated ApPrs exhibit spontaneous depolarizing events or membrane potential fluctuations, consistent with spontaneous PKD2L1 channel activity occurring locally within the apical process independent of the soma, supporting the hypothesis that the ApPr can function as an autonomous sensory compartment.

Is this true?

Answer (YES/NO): YES